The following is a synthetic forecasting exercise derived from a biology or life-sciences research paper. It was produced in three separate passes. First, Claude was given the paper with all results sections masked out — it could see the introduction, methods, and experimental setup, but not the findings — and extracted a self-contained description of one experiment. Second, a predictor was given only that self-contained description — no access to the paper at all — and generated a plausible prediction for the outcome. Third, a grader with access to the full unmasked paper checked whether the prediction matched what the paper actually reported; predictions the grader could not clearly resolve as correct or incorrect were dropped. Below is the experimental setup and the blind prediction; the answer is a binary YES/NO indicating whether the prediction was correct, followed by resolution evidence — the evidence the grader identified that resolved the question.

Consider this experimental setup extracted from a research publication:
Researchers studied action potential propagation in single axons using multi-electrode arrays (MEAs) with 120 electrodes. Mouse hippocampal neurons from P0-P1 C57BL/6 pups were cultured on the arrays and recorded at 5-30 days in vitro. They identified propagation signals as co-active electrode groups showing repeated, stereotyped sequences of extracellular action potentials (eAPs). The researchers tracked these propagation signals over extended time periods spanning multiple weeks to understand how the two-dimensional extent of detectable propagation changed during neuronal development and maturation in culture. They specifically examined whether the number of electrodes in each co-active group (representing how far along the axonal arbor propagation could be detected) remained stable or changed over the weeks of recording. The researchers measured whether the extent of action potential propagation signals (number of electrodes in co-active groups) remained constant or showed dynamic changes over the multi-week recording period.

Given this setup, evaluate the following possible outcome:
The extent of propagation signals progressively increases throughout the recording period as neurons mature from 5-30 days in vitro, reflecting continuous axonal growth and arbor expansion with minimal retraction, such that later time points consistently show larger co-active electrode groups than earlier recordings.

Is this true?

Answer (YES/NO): NO